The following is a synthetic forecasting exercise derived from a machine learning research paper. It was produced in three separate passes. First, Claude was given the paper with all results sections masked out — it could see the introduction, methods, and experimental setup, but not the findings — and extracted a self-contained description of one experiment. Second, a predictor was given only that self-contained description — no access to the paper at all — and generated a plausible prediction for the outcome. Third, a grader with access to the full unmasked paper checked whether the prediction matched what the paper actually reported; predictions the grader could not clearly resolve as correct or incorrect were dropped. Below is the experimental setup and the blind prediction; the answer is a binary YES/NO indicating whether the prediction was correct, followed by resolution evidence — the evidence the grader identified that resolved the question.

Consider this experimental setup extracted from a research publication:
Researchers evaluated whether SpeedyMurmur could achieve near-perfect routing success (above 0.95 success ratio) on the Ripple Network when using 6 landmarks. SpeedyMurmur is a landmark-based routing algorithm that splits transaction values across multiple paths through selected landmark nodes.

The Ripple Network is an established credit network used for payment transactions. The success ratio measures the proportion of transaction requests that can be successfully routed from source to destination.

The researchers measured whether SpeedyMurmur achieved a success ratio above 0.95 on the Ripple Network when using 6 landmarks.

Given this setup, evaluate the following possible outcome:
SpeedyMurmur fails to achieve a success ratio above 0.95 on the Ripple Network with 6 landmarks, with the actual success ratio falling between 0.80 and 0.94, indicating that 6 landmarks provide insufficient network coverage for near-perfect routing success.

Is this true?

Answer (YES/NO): NO